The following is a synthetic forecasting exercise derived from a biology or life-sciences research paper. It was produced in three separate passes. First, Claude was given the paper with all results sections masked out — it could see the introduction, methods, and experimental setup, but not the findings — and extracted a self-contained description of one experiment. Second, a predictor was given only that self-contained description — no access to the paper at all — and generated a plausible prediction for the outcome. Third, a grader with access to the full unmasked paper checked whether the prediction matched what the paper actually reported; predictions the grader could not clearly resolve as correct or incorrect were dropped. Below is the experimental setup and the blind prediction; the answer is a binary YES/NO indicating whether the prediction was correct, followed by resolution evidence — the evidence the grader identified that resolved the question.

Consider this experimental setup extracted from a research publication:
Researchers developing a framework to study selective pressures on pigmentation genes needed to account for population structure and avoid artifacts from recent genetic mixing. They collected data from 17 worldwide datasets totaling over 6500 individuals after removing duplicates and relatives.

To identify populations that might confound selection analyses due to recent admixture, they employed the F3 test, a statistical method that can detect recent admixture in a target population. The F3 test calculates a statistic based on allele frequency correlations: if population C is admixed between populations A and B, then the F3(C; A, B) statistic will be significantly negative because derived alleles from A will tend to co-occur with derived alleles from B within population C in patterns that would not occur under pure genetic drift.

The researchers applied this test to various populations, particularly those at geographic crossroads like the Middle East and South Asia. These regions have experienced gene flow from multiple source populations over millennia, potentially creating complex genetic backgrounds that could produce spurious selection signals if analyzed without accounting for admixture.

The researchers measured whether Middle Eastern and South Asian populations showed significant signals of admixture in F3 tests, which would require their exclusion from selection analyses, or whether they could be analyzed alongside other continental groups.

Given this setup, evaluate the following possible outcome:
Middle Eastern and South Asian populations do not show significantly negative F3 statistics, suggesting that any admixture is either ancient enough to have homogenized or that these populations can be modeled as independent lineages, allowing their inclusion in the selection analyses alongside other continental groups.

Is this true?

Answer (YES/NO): NO